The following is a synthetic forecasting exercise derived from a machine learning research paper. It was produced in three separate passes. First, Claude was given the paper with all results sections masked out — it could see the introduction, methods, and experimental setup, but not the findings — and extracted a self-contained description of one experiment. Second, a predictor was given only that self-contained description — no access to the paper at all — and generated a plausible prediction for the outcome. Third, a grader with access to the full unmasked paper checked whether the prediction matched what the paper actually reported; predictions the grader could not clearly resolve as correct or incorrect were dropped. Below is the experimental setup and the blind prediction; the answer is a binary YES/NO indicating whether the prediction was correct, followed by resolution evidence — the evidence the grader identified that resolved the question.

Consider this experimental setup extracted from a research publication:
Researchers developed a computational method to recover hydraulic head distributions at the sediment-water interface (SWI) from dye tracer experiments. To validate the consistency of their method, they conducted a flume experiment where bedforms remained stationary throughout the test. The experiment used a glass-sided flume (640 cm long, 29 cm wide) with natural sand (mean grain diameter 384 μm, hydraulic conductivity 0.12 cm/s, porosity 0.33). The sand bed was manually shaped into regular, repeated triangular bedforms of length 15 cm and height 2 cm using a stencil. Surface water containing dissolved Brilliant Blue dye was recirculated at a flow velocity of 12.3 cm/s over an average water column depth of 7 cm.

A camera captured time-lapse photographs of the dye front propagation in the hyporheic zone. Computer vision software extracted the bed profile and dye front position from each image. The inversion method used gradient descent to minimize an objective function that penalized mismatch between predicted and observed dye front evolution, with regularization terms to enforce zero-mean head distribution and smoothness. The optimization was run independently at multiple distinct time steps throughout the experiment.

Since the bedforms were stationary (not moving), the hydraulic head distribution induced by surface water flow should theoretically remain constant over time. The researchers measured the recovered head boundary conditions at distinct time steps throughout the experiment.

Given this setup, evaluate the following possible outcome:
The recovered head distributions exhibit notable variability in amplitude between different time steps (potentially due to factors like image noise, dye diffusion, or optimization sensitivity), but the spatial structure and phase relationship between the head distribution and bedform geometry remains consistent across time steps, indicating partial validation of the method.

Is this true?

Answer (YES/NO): NO